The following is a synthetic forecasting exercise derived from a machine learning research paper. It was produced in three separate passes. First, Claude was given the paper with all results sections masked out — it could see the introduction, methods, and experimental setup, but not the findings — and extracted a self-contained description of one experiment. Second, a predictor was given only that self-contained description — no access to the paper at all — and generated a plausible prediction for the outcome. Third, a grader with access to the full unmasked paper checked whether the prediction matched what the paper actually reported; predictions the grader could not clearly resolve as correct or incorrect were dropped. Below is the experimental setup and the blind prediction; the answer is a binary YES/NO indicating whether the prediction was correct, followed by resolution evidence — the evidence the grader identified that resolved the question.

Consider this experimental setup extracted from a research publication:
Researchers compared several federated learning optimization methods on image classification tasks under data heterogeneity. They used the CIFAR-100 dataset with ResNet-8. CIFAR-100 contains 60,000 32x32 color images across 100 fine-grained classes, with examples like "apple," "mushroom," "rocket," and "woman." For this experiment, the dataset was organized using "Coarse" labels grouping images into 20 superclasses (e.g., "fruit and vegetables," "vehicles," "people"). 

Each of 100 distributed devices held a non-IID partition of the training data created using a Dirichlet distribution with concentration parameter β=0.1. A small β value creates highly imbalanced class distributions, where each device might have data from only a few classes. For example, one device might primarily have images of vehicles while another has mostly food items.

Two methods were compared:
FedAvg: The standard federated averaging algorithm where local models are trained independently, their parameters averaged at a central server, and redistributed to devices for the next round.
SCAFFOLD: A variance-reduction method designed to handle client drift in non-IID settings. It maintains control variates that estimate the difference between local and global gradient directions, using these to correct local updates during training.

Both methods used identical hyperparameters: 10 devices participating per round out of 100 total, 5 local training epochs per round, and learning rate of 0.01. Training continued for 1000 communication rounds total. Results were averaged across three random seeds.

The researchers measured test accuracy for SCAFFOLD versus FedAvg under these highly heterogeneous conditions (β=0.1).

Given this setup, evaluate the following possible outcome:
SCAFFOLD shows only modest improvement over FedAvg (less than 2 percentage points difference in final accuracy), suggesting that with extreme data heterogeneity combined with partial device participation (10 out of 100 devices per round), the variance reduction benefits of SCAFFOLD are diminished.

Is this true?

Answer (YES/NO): NO